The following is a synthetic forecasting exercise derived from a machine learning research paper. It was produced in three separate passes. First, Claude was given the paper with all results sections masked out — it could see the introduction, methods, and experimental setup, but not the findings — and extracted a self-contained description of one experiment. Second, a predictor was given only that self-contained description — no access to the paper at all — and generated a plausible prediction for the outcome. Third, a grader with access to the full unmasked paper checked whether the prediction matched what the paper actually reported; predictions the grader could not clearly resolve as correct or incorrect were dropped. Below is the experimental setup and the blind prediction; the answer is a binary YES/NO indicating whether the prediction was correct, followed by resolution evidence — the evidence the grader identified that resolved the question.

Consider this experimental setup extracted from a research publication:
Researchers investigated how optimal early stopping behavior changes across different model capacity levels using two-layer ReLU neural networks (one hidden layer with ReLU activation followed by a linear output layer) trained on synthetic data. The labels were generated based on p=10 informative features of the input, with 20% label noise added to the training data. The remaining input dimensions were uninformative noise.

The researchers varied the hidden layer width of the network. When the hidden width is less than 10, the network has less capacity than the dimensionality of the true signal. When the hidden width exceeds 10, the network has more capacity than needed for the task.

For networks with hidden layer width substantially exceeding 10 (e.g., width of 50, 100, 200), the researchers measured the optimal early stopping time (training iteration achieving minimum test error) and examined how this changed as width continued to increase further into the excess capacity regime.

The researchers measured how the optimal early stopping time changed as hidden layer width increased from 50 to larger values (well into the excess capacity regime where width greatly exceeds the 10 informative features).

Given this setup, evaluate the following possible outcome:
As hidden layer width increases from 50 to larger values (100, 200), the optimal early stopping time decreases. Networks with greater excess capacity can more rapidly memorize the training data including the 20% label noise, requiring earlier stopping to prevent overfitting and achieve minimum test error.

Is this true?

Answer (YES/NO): YES